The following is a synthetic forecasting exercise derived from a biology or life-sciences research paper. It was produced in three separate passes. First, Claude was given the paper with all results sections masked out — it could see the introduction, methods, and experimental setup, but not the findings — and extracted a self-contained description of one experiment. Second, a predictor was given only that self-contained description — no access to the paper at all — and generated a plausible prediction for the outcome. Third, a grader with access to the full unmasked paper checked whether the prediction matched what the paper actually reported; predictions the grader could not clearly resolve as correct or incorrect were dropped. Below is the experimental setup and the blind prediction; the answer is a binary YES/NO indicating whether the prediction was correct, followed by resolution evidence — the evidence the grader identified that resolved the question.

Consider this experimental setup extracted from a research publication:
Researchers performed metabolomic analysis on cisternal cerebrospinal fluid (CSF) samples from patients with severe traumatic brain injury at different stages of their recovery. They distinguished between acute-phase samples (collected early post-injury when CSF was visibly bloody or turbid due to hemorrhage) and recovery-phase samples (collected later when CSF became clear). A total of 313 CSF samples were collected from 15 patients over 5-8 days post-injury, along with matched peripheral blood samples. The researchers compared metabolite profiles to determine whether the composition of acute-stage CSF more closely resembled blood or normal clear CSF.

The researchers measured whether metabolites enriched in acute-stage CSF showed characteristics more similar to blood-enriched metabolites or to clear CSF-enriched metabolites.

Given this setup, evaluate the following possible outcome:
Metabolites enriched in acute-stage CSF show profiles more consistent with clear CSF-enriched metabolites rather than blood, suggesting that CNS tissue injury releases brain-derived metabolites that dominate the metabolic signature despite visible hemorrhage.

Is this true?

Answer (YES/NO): NO